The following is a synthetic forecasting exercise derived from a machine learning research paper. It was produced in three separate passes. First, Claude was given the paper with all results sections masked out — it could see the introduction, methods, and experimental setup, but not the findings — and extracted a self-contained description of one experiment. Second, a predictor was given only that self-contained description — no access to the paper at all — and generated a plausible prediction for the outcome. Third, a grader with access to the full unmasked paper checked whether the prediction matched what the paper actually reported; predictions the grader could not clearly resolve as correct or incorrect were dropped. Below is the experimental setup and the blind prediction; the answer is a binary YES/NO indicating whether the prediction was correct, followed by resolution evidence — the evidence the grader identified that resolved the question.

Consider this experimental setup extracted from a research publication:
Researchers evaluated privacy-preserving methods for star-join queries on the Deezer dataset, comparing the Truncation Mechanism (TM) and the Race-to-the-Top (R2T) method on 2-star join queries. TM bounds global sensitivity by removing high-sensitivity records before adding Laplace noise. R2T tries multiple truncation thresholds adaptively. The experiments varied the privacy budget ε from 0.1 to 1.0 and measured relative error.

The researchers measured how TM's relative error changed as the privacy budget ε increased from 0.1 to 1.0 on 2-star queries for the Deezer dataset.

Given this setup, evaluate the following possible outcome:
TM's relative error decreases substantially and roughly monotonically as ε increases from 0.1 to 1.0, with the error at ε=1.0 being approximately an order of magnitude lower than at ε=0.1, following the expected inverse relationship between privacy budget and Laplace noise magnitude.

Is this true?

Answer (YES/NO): YES